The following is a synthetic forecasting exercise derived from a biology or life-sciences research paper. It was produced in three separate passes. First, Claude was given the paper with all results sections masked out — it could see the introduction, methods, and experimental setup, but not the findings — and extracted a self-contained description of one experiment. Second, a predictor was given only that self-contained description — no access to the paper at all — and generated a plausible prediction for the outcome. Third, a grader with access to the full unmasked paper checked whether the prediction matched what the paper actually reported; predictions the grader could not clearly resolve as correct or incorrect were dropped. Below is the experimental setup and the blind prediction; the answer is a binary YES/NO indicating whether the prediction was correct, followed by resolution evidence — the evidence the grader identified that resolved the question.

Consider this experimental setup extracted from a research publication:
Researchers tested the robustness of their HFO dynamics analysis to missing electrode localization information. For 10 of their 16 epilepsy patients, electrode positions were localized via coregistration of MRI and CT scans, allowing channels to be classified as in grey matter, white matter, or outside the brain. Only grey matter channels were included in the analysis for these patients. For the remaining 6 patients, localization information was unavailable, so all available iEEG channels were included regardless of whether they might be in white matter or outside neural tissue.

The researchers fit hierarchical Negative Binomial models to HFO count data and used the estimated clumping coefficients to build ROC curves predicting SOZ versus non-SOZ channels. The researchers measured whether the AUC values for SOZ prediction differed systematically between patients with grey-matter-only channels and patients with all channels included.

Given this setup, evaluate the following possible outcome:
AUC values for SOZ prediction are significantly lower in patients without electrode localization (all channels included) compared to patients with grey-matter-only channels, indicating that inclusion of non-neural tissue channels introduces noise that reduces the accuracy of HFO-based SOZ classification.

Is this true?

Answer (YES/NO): NO